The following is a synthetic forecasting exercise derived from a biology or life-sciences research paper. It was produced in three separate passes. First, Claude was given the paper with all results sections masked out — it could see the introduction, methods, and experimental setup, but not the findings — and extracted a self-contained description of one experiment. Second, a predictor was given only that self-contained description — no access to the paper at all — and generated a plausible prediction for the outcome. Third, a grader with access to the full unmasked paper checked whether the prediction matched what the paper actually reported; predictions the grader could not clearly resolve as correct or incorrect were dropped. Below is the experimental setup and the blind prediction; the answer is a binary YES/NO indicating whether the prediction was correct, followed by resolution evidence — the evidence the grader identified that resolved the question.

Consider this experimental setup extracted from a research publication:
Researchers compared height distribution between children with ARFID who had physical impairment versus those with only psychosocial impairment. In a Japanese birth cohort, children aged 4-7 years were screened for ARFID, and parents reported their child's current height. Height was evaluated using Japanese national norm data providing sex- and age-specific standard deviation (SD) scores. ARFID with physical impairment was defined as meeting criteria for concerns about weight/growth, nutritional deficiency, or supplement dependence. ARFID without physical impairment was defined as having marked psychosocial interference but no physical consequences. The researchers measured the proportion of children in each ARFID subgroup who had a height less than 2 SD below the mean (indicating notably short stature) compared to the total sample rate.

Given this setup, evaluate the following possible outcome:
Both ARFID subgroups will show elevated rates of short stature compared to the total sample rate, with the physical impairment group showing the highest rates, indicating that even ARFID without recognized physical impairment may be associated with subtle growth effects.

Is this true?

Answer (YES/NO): NO